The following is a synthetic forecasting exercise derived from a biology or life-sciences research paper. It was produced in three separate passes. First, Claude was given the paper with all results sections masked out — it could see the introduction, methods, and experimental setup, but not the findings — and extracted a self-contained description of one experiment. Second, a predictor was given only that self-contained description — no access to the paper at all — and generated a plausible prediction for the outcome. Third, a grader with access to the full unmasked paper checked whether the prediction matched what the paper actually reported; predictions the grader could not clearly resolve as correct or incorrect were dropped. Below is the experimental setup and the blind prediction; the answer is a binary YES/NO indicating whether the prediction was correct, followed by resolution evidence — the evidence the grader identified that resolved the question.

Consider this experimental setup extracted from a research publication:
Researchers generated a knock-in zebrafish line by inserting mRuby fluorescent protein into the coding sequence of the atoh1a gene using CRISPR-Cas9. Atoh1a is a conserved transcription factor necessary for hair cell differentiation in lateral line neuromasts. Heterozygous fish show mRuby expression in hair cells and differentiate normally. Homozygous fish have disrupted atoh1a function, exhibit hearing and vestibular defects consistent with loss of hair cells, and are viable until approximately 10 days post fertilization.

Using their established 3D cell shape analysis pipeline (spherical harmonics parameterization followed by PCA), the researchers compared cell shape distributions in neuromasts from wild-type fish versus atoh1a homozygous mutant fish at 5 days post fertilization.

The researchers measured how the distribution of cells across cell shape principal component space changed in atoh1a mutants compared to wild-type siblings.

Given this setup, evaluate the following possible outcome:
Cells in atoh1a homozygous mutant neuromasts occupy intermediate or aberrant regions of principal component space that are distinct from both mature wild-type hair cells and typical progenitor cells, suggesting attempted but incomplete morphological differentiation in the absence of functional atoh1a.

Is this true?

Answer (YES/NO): NO